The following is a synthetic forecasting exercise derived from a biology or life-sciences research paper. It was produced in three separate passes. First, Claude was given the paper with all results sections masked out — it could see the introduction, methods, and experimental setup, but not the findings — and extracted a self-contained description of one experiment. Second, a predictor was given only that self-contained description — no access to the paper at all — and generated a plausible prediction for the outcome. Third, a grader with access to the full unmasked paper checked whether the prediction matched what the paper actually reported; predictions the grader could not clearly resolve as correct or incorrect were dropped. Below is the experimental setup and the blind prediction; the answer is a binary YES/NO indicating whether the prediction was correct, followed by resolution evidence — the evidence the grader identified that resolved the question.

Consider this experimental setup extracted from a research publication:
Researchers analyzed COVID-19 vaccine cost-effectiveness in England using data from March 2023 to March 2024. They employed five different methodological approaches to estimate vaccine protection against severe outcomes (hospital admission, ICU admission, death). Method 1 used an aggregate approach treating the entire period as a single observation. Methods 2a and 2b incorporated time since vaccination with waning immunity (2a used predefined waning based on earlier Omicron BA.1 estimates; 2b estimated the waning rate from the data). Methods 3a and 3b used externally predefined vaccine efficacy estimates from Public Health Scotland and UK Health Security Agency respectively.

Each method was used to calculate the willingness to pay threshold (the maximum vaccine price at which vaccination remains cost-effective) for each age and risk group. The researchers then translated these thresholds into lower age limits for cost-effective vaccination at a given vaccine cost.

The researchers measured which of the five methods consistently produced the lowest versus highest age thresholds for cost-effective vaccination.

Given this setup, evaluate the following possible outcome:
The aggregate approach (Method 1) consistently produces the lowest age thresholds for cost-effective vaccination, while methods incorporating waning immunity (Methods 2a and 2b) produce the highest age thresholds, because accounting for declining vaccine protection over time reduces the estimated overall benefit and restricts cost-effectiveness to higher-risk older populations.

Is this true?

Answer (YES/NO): NO